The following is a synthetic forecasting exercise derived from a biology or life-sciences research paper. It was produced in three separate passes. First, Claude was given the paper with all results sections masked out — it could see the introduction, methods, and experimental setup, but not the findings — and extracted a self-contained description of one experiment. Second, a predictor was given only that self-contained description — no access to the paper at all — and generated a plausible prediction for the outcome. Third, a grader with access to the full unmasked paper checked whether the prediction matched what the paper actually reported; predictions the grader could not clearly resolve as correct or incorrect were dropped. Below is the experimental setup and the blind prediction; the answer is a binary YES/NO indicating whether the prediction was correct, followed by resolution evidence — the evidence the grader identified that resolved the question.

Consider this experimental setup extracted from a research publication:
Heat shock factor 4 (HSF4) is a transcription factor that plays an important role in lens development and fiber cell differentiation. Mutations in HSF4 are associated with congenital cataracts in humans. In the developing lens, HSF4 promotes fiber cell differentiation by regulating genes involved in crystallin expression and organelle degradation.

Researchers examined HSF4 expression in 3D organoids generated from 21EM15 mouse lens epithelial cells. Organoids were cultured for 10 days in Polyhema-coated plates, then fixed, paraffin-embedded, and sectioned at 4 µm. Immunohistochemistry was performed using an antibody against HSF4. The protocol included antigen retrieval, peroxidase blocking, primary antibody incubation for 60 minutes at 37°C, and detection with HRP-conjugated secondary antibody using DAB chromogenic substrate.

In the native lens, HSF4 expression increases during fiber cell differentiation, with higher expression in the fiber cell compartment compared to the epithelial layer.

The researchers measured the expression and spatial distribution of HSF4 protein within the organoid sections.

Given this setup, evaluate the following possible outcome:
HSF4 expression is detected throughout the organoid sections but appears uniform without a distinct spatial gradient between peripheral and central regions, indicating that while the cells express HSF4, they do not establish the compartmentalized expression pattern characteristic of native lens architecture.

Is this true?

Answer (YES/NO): NO